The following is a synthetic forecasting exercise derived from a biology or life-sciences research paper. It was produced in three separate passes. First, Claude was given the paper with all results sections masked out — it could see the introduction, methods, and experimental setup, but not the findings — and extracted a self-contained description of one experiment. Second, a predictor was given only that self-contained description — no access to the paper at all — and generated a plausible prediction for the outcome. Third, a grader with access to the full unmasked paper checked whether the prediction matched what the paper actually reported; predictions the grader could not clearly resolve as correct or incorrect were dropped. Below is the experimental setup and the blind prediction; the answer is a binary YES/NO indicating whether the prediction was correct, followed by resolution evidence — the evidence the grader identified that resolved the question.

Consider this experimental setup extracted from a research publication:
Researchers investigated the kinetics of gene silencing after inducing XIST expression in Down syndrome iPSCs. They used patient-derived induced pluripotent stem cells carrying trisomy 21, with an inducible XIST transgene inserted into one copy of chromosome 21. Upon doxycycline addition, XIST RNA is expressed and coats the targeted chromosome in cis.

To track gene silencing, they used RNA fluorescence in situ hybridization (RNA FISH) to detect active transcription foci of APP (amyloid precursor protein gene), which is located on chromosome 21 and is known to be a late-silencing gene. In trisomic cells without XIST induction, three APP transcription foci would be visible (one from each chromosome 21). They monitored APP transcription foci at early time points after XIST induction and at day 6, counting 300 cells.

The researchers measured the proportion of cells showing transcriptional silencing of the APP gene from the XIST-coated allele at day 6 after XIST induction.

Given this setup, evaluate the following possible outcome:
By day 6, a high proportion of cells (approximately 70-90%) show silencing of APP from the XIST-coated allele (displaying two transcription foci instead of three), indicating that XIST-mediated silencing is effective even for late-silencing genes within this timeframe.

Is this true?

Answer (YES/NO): YES